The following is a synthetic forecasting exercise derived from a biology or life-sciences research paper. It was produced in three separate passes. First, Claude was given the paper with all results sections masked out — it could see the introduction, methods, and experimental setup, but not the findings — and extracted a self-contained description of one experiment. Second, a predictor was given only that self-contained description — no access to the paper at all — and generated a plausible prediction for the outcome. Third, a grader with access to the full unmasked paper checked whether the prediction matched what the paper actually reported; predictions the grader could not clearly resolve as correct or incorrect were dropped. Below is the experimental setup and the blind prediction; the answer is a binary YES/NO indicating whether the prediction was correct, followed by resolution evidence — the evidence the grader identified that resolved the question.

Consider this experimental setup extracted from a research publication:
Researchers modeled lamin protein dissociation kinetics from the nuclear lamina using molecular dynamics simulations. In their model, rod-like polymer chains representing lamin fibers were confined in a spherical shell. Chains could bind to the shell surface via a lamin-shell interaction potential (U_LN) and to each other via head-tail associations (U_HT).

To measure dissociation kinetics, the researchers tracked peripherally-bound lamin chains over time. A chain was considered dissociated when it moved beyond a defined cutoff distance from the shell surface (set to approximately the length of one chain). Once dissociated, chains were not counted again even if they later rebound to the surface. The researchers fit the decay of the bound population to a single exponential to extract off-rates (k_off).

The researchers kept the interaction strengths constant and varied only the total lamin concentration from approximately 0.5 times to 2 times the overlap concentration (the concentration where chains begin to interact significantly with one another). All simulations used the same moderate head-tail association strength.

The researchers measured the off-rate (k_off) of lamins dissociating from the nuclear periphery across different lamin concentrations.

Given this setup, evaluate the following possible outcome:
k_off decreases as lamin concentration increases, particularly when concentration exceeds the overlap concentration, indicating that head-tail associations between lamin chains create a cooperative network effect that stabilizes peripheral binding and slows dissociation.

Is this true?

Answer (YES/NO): NO